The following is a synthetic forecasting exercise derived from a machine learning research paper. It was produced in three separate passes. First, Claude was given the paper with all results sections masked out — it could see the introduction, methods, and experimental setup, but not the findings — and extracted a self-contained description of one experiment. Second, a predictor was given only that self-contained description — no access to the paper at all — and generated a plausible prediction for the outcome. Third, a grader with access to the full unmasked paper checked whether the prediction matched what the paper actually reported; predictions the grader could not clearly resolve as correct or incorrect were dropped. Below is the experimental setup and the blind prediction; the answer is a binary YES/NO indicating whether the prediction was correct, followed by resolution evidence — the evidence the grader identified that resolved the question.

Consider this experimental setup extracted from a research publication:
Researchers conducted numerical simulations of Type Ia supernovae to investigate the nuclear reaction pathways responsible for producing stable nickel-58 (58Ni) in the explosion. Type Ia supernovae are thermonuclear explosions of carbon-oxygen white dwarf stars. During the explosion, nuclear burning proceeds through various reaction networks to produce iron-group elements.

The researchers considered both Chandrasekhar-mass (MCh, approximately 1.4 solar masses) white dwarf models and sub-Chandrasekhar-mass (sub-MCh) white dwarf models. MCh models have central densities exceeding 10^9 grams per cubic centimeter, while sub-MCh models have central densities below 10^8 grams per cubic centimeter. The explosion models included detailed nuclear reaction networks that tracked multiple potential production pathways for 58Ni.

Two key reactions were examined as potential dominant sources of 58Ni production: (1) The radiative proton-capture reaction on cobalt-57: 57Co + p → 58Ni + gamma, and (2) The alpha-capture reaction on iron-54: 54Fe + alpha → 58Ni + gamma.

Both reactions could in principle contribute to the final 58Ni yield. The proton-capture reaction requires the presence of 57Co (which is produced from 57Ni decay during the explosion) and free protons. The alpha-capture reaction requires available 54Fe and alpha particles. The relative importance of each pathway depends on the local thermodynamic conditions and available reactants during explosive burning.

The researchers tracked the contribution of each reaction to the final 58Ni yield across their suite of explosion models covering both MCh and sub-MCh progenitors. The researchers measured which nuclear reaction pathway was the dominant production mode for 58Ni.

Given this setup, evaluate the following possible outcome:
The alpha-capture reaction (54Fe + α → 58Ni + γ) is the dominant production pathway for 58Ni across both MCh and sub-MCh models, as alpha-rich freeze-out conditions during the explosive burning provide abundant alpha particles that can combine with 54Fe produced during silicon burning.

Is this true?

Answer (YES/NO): NO